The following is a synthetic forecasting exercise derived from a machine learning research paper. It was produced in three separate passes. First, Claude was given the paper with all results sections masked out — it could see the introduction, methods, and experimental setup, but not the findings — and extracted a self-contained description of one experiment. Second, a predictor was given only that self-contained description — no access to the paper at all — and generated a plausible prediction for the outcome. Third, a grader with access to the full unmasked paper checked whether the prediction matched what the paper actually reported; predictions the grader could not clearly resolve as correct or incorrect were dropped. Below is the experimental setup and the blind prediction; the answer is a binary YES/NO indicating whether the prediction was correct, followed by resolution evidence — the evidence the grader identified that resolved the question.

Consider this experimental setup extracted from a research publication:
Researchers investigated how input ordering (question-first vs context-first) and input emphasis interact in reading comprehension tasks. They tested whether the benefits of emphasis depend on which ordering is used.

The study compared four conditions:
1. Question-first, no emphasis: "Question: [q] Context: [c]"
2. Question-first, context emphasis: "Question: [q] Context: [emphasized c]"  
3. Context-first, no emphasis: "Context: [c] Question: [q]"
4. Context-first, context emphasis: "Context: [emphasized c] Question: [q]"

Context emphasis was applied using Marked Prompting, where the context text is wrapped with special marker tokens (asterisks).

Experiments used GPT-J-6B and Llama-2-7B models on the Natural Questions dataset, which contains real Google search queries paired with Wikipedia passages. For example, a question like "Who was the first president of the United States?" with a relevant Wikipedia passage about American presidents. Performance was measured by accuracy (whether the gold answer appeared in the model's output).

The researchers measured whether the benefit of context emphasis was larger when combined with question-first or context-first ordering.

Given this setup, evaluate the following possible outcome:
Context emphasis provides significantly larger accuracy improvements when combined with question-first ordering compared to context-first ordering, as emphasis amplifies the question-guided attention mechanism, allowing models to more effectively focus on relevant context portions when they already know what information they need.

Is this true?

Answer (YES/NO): NO